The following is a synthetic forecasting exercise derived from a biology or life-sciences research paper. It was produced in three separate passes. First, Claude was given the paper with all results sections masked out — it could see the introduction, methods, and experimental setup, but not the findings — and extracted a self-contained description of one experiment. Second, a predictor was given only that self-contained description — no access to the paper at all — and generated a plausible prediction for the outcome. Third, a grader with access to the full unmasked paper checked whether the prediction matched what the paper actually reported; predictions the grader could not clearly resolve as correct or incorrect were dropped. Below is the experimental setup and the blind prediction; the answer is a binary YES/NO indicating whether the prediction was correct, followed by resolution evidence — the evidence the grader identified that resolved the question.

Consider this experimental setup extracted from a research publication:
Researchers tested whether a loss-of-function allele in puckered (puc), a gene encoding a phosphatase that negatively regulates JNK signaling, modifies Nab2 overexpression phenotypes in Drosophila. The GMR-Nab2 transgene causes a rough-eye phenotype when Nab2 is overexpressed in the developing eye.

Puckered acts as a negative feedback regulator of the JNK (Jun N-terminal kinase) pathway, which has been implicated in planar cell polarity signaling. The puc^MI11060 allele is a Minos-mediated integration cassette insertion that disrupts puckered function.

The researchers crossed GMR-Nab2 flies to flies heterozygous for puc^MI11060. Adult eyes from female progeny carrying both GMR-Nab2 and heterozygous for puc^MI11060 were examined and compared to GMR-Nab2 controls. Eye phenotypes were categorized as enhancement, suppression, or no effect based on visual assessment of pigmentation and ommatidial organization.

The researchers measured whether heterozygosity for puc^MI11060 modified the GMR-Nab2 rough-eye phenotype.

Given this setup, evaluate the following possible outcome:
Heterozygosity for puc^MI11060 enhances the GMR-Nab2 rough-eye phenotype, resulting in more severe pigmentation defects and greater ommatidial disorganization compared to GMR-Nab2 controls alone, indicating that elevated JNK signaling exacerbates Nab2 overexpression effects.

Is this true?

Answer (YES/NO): NO